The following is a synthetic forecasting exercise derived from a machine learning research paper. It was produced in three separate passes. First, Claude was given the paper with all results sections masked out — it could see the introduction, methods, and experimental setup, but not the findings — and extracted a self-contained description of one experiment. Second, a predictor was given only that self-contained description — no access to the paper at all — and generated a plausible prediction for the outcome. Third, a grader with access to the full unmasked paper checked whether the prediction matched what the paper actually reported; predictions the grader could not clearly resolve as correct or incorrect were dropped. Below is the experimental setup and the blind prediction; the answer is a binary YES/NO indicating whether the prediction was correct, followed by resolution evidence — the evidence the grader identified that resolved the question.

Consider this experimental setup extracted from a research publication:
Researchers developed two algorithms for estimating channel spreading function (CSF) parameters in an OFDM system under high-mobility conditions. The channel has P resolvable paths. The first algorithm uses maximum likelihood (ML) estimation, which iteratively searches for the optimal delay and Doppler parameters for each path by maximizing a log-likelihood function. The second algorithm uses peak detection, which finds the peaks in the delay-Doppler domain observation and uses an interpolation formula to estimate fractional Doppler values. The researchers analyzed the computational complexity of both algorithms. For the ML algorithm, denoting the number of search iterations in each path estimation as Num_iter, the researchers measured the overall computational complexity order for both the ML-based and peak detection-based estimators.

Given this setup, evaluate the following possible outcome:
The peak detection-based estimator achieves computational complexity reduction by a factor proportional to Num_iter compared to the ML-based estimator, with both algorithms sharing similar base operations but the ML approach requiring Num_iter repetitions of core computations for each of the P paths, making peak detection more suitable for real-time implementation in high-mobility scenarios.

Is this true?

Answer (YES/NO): YES